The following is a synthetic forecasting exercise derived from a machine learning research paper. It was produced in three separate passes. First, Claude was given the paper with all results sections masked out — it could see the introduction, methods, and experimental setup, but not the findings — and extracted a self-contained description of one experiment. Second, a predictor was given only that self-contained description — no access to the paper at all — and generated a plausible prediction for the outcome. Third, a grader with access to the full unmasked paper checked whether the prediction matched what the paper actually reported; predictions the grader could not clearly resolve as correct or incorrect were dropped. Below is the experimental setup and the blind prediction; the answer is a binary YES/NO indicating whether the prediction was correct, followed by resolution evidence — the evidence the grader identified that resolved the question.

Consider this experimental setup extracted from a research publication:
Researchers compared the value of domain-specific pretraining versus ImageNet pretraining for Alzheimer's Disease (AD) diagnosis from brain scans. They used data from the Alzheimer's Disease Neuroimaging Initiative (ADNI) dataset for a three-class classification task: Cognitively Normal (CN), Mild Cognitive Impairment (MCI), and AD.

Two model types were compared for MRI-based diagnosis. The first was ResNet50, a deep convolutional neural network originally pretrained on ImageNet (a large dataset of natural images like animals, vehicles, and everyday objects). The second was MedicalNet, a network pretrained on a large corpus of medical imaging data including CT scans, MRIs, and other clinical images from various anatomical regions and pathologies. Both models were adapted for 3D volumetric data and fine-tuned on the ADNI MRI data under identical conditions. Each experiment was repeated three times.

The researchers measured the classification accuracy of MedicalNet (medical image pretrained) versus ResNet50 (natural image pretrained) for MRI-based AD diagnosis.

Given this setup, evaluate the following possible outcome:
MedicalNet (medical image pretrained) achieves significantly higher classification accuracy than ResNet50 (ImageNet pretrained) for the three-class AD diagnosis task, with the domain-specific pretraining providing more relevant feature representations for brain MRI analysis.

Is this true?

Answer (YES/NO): NO